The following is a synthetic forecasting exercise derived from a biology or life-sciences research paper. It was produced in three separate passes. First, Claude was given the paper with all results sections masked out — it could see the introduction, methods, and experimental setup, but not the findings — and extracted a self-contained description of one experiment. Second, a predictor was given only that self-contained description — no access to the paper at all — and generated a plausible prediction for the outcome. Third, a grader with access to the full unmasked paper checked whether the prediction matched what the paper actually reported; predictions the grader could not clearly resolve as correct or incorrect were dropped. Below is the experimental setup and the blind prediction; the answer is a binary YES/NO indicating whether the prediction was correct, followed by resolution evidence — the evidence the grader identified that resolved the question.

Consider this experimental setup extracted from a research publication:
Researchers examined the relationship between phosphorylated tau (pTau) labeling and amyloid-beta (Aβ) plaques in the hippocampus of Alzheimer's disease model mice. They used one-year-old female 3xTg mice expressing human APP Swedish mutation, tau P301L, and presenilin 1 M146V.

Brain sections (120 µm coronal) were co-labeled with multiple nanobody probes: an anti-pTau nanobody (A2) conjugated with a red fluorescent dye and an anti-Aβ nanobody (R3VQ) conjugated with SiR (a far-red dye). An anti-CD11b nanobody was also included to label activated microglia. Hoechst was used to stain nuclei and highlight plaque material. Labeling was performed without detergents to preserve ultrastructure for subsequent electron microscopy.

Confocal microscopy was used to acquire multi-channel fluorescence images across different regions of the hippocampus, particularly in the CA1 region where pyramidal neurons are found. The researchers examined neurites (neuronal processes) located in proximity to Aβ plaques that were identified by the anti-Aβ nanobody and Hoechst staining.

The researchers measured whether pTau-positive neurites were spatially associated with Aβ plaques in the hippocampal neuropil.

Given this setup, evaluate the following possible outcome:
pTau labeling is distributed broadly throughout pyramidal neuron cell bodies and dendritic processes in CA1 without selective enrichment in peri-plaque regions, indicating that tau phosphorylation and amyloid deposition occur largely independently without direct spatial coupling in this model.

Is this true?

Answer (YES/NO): NO